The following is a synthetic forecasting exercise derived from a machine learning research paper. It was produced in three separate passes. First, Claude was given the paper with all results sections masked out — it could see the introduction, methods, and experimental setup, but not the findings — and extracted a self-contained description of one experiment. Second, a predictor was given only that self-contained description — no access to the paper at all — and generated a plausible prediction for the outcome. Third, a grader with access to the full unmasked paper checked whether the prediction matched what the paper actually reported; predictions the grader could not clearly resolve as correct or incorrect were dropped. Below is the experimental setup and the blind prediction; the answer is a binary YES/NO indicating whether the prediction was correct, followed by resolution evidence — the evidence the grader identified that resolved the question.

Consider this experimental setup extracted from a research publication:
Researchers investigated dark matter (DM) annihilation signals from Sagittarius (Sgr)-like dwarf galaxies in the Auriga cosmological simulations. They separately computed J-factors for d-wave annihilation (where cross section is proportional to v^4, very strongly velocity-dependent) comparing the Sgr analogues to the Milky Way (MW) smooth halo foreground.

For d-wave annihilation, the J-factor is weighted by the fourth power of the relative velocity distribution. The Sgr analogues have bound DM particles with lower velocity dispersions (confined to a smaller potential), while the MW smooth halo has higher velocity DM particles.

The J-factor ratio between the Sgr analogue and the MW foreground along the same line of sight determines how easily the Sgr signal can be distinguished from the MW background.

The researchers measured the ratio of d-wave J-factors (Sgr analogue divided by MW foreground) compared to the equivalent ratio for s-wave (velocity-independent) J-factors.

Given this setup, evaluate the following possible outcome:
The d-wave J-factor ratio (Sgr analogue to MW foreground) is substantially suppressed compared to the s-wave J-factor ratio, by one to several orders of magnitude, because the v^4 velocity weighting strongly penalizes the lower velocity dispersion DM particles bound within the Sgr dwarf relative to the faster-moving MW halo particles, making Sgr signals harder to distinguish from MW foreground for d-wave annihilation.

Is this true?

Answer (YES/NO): YES